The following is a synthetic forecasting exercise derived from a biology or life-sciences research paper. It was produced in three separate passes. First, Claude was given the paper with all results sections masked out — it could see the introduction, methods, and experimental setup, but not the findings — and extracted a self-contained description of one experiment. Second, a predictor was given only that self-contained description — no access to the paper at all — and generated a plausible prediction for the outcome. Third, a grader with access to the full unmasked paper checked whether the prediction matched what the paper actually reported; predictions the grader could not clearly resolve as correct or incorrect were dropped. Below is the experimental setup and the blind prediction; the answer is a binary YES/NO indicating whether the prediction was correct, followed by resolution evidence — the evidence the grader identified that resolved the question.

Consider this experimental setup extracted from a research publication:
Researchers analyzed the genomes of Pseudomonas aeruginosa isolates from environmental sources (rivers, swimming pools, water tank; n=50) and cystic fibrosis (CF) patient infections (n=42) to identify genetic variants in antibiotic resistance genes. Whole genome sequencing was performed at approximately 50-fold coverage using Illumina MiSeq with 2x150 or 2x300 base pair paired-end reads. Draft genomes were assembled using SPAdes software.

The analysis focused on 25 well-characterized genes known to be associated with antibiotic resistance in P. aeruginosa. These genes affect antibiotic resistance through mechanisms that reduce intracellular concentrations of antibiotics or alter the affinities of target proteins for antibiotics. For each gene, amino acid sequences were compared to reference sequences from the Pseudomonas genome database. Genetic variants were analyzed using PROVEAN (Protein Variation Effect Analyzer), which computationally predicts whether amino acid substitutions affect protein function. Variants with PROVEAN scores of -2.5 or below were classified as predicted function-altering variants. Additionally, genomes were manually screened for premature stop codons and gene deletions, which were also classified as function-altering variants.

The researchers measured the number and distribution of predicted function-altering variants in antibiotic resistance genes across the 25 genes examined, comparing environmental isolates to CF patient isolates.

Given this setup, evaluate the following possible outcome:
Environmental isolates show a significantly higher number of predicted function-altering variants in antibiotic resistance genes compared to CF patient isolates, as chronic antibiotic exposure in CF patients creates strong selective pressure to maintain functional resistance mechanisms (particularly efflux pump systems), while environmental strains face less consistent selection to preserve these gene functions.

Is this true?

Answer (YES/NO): NO